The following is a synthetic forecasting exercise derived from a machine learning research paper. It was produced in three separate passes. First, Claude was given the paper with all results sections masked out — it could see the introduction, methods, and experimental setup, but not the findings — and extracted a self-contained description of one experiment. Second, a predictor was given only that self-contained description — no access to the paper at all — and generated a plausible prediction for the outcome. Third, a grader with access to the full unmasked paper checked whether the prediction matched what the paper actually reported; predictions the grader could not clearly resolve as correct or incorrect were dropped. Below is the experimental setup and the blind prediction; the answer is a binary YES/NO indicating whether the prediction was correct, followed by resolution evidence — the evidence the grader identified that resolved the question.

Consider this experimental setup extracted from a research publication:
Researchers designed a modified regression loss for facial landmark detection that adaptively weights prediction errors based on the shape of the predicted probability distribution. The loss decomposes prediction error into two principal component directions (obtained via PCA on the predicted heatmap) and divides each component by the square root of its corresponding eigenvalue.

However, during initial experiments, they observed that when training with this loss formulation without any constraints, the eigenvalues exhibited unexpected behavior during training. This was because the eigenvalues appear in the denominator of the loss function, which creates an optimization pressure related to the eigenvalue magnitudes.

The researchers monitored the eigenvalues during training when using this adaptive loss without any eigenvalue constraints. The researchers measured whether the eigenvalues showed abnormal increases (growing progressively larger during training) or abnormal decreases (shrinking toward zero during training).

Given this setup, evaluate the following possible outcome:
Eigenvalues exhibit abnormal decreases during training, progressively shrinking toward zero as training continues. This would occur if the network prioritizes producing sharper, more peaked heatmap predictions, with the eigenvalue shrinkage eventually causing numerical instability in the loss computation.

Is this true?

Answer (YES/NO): NO